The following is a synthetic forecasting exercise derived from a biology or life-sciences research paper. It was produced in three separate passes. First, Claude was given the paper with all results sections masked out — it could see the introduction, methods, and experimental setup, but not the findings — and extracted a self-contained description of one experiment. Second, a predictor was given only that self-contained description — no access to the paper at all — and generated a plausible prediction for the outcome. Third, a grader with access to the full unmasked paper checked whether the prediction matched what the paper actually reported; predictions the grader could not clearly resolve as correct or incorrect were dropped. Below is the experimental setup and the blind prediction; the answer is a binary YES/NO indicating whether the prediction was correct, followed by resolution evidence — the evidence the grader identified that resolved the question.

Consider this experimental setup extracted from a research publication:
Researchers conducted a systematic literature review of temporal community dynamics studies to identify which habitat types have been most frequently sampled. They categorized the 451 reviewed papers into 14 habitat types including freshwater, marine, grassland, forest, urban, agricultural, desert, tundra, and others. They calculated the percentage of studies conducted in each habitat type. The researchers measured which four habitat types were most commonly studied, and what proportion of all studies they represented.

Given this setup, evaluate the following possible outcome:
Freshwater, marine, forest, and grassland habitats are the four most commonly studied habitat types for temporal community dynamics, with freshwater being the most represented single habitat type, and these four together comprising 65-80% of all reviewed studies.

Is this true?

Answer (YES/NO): YES